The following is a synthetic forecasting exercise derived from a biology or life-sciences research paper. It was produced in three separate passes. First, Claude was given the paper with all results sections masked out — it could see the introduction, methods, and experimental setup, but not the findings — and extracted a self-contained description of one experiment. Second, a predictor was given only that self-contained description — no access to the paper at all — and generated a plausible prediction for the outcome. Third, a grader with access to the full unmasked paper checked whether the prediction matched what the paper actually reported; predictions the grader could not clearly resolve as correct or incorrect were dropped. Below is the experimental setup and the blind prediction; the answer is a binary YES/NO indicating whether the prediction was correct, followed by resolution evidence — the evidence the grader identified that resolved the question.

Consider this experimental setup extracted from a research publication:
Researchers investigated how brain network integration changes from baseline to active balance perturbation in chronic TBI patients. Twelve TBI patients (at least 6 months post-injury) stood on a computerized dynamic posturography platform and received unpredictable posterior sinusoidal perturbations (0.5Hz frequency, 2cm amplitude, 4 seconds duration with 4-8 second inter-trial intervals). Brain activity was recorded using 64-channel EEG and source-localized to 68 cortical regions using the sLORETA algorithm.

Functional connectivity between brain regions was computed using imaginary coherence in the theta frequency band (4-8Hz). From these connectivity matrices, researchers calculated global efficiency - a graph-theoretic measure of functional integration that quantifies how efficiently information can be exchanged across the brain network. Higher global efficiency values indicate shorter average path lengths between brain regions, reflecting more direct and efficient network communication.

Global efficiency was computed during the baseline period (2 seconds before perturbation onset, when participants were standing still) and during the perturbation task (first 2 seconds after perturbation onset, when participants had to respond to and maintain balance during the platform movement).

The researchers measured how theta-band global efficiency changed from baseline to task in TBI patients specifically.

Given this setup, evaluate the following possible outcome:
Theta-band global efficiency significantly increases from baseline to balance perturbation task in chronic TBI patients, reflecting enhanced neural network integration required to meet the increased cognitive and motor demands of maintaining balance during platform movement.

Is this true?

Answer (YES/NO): YES